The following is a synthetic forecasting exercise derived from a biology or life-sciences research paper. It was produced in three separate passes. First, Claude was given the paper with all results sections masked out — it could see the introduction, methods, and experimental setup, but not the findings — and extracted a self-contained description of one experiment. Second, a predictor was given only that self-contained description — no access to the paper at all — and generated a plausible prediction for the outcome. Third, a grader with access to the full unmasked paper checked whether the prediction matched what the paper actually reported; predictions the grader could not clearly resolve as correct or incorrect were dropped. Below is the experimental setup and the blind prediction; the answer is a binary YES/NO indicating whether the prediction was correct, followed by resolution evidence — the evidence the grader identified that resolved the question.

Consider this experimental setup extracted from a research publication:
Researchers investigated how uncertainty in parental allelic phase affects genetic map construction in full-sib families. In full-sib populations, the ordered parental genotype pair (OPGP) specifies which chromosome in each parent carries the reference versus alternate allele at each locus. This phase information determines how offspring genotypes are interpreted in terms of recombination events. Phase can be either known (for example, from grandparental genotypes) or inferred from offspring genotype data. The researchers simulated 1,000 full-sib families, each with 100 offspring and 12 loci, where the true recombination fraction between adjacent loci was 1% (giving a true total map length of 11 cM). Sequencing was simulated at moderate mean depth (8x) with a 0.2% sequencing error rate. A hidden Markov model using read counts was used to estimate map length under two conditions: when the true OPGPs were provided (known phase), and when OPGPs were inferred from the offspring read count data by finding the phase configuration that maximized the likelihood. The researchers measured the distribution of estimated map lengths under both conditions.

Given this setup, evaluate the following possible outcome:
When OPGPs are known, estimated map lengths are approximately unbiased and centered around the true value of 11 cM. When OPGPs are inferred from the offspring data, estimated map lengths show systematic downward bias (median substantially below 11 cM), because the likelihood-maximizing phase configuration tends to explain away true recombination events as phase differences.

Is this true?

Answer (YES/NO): NO